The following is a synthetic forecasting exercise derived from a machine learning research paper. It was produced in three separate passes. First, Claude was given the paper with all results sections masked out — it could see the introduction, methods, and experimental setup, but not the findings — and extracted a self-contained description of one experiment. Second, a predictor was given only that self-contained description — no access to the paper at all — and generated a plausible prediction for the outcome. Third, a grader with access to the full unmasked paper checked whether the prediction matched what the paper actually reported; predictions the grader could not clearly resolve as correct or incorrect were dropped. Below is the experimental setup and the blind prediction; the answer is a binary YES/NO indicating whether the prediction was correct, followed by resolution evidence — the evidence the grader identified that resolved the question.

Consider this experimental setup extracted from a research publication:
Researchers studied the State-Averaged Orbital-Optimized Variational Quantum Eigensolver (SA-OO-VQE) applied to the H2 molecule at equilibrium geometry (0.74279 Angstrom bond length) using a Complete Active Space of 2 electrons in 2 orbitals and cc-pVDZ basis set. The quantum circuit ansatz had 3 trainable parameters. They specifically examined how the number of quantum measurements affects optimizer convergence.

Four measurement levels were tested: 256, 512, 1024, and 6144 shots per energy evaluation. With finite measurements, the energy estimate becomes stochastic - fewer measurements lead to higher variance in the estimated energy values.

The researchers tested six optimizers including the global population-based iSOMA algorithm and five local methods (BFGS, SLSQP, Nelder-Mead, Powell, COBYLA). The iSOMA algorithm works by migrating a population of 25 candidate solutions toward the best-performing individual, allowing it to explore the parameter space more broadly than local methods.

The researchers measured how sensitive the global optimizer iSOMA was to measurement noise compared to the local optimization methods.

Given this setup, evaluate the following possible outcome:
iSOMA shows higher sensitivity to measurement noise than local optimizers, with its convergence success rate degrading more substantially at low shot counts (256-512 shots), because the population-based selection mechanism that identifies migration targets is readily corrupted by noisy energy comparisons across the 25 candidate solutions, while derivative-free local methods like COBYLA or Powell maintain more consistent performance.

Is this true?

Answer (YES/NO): NO